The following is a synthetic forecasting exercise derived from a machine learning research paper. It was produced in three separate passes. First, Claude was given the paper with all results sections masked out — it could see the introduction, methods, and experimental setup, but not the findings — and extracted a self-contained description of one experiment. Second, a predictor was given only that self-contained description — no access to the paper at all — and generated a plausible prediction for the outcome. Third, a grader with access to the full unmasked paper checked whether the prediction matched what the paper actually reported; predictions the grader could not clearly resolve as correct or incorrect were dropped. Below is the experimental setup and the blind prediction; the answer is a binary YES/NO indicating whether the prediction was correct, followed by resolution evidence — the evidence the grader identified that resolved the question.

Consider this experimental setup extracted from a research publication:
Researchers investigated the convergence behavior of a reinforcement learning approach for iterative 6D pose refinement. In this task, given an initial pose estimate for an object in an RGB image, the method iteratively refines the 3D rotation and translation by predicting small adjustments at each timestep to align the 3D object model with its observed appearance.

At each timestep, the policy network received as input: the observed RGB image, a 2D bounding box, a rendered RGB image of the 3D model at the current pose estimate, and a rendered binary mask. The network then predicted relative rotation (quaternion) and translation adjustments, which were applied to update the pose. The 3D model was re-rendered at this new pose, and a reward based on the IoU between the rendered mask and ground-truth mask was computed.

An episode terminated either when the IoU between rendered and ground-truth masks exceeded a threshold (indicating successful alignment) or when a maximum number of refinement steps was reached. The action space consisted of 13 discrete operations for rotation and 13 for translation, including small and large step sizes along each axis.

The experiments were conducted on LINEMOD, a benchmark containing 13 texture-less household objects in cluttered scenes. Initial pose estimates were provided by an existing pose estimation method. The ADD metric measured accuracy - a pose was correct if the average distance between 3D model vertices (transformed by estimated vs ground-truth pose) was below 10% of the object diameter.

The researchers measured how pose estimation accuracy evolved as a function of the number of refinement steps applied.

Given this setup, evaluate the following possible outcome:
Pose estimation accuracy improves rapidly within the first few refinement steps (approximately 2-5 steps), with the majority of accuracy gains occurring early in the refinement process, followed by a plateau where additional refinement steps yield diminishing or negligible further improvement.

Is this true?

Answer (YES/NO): NO